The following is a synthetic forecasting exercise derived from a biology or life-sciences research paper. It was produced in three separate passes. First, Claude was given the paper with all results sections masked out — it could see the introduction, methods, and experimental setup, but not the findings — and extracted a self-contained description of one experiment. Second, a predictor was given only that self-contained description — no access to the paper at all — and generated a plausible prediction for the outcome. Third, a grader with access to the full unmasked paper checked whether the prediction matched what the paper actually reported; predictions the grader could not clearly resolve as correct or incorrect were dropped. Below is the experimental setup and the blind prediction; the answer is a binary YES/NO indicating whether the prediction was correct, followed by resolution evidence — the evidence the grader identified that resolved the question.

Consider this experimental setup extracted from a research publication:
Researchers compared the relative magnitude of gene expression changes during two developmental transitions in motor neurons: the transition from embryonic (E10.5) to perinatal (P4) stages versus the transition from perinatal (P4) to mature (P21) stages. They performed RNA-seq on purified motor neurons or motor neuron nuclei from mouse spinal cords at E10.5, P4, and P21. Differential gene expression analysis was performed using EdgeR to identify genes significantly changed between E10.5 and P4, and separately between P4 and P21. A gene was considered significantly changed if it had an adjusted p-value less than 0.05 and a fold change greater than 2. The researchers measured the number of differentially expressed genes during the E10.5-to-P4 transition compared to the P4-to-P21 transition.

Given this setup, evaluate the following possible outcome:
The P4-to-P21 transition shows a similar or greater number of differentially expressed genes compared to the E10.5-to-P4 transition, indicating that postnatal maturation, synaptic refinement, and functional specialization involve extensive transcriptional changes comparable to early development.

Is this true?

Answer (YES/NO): NO